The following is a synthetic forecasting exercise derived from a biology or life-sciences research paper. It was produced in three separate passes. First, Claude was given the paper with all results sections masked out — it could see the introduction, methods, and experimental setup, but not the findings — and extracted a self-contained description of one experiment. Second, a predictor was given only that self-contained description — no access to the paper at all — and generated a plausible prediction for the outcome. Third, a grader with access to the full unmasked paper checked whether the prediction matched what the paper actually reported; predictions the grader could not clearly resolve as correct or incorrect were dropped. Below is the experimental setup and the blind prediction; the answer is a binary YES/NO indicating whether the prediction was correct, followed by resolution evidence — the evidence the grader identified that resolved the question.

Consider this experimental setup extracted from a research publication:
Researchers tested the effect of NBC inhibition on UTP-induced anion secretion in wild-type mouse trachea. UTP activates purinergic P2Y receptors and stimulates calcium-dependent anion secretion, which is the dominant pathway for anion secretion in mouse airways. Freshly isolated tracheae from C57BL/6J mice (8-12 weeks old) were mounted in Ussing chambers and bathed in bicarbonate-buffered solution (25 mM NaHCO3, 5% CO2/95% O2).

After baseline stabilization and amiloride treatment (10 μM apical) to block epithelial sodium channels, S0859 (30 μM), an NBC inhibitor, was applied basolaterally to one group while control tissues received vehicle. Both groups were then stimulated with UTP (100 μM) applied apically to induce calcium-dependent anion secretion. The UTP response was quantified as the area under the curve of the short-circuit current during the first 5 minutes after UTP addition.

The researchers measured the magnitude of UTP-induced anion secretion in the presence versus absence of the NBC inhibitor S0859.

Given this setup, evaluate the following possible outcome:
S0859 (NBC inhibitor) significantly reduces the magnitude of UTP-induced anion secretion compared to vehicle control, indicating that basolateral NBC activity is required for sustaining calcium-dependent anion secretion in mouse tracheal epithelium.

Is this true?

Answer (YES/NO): YES